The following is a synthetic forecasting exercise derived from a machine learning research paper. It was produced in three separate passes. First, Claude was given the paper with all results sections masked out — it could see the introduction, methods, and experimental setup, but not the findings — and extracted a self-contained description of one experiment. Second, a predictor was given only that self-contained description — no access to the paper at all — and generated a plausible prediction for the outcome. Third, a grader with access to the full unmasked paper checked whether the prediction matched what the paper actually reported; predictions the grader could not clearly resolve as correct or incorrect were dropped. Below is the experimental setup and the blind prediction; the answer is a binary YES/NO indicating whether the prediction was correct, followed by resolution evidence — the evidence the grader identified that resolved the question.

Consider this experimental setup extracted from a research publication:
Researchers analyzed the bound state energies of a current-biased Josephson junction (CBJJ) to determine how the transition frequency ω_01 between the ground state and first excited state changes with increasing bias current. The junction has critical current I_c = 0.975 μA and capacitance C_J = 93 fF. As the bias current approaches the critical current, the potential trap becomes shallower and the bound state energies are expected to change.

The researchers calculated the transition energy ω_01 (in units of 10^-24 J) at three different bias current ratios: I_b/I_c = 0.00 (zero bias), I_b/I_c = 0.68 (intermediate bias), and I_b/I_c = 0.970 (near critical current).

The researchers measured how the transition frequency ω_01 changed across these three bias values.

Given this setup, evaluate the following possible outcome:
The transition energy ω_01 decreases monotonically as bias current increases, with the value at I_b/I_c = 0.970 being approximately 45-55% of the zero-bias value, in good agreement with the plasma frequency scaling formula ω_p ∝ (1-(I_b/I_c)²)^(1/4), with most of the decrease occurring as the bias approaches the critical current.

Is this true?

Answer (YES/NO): NO